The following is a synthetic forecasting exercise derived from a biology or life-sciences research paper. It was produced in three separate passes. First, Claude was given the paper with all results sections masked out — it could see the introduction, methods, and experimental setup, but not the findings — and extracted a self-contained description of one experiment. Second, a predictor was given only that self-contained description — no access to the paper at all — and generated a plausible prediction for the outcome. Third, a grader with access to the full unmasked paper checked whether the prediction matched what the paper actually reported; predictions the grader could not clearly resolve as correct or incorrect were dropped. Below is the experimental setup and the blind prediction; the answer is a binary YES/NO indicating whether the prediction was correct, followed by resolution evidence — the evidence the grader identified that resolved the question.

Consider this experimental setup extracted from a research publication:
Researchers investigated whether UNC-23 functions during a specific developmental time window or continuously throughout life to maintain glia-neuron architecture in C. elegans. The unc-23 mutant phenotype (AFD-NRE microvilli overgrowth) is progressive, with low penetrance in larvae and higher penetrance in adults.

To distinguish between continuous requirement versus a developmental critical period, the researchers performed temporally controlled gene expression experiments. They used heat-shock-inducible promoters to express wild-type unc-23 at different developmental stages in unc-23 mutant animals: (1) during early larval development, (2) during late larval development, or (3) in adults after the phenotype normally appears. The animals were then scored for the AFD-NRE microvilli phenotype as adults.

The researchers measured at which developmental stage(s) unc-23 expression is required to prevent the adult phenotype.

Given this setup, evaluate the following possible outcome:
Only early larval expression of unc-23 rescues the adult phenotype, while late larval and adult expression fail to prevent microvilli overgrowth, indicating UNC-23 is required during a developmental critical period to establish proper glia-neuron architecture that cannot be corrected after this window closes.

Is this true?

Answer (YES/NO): NO